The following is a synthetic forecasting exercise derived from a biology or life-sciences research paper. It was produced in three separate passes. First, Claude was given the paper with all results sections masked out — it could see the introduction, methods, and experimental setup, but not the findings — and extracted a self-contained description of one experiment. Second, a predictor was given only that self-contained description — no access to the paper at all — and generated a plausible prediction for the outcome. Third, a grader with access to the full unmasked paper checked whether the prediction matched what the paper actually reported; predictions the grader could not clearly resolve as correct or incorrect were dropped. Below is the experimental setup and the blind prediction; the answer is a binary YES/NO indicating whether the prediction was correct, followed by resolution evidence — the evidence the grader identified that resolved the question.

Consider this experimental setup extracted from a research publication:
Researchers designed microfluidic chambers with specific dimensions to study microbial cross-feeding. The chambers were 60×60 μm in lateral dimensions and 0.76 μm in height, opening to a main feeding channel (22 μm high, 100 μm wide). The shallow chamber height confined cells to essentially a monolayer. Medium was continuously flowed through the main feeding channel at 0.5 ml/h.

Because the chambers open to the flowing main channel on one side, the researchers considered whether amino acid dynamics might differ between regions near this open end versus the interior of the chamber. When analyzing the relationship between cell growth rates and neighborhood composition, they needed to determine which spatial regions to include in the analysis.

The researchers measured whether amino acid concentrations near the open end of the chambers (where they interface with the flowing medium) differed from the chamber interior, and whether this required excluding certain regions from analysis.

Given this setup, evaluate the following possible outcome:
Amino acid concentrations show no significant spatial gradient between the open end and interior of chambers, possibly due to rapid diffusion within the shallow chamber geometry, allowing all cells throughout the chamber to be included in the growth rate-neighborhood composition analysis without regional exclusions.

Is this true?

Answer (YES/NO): NO